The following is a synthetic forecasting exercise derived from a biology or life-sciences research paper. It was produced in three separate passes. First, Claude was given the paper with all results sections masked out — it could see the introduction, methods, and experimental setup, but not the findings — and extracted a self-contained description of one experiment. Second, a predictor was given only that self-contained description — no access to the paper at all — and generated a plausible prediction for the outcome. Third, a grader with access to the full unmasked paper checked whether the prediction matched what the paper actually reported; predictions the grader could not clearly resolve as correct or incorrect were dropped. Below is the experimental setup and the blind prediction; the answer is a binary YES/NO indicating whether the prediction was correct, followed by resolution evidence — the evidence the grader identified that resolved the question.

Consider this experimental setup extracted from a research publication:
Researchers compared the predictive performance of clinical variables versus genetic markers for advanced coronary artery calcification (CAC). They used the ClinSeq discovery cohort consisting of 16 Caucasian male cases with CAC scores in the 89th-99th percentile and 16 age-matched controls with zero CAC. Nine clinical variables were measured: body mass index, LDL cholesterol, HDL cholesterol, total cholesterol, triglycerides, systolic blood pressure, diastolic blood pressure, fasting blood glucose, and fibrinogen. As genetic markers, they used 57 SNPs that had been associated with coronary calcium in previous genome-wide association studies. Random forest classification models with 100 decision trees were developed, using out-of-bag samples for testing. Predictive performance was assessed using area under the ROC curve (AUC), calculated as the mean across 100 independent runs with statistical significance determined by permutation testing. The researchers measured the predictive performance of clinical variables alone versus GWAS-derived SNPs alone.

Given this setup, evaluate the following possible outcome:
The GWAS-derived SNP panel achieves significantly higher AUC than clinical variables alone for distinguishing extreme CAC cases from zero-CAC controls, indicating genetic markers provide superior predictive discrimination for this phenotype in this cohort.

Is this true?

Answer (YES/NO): NO